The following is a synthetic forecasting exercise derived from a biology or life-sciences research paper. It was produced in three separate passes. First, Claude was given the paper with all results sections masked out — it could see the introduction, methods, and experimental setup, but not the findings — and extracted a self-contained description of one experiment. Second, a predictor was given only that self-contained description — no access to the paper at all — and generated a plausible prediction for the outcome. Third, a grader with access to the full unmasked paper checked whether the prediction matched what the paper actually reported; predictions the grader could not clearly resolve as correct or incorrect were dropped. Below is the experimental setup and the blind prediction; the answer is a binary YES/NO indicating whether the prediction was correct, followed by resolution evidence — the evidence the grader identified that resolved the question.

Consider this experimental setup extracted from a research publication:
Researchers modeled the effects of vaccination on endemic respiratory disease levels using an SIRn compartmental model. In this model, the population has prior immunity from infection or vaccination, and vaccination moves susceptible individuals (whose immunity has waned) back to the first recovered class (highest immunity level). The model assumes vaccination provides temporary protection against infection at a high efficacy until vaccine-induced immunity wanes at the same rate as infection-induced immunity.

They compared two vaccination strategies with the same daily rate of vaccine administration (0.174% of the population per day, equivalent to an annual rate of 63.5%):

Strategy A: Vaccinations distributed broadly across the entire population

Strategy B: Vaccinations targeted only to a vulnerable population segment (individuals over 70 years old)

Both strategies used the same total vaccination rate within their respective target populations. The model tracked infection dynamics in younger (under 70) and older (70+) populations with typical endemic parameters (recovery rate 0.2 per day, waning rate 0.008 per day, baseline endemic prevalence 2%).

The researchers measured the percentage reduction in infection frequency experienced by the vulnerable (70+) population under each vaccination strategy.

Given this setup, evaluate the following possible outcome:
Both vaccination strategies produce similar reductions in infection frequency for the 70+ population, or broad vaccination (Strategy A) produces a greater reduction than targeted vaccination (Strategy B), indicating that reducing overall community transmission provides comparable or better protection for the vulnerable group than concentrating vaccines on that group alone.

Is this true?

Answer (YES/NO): YES